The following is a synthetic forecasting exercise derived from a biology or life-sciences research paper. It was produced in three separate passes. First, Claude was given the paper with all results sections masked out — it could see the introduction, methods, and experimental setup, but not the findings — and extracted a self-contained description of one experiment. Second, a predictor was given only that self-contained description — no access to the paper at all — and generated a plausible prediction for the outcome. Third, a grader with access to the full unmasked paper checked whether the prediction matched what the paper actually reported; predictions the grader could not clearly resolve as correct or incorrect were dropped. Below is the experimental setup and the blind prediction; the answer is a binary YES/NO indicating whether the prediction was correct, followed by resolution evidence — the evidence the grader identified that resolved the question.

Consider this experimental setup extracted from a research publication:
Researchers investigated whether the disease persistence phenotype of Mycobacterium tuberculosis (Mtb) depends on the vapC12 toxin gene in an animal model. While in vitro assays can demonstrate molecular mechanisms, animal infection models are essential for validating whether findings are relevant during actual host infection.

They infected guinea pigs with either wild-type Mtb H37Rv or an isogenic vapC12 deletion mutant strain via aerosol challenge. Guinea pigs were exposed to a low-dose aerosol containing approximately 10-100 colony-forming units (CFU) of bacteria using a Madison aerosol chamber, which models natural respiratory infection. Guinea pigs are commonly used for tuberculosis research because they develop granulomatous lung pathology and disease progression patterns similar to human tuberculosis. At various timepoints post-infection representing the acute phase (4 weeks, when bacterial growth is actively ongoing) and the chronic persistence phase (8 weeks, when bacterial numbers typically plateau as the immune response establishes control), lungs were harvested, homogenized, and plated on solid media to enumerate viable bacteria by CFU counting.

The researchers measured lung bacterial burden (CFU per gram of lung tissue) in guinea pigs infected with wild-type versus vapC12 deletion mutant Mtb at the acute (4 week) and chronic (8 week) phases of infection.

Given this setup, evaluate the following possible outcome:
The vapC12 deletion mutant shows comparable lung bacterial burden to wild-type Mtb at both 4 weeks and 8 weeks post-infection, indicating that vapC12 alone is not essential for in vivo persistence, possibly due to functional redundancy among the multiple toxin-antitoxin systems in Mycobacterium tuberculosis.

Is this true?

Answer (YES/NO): NO